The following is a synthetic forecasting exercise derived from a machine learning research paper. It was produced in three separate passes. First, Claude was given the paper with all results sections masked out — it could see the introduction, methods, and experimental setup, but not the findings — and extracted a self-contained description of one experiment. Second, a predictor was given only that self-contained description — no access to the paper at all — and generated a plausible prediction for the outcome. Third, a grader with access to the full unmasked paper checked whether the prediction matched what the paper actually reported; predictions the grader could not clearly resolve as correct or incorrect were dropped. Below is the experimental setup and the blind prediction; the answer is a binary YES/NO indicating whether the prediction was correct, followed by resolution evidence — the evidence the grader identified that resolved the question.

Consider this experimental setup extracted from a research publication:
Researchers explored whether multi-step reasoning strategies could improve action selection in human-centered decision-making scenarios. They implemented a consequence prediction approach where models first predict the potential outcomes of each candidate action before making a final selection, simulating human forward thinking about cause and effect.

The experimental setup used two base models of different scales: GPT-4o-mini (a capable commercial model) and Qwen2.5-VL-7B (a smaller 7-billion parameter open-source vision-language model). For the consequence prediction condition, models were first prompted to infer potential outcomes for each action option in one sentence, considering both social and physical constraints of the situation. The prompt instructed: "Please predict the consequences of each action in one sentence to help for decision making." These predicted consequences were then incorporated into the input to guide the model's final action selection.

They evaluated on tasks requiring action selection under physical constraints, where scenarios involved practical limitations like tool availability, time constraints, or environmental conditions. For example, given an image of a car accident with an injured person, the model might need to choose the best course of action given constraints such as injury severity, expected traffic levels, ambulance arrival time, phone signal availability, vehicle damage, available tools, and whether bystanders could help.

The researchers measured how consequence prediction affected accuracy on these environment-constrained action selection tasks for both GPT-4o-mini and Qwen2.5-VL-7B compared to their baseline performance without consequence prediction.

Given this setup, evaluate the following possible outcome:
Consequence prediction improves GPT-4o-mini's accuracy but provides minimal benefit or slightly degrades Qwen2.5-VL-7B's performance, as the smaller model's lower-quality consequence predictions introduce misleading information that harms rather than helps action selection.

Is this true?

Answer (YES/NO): NO